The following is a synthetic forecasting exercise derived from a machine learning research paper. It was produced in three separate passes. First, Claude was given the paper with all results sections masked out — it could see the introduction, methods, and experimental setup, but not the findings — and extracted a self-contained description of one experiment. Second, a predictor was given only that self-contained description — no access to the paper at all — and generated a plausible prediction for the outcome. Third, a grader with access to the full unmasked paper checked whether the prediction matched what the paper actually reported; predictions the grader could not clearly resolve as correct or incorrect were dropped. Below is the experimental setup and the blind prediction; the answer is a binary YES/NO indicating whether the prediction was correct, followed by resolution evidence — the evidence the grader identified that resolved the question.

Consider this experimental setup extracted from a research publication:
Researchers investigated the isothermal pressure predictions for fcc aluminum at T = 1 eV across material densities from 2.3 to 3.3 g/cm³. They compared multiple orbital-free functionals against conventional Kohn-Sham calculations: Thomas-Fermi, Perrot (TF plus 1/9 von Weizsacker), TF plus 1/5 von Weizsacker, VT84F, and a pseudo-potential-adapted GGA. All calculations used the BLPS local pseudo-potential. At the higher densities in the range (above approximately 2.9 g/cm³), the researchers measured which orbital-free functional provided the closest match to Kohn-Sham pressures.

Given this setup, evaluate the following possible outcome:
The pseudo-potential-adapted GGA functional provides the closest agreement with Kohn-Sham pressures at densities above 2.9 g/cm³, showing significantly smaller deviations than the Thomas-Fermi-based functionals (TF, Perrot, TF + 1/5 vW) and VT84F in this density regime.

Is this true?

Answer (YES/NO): NO